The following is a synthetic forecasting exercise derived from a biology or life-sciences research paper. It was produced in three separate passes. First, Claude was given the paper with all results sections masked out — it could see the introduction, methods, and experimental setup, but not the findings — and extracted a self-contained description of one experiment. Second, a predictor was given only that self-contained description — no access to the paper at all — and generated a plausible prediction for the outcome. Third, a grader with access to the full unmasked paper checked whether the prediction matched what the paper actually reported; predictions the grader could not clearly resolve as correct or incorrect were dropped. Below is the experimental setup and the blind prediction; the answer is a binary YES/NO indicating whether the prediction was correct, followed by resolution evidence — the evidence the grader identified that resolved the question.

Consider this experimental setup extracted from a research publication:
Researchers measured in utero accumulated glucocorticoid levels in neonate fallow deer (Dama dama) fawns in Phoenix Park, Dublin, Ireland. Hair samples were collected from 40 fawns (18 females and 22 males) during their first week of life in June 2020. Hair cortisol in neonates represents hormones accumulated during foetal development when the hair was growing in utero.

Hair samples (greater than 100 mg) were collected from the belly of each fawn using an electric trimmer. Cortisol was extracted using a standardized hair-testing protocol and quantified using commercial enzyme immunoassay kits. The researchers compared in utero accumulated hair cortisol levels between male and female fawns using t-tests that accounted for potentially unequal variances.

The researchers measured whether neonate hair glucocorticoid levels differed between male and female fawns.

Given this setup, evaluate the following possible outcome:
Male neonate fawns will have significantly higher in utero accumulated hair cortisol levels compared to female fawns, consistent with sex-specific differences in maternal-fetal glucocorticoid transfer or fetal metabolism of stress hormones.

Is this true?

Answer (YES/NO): NO